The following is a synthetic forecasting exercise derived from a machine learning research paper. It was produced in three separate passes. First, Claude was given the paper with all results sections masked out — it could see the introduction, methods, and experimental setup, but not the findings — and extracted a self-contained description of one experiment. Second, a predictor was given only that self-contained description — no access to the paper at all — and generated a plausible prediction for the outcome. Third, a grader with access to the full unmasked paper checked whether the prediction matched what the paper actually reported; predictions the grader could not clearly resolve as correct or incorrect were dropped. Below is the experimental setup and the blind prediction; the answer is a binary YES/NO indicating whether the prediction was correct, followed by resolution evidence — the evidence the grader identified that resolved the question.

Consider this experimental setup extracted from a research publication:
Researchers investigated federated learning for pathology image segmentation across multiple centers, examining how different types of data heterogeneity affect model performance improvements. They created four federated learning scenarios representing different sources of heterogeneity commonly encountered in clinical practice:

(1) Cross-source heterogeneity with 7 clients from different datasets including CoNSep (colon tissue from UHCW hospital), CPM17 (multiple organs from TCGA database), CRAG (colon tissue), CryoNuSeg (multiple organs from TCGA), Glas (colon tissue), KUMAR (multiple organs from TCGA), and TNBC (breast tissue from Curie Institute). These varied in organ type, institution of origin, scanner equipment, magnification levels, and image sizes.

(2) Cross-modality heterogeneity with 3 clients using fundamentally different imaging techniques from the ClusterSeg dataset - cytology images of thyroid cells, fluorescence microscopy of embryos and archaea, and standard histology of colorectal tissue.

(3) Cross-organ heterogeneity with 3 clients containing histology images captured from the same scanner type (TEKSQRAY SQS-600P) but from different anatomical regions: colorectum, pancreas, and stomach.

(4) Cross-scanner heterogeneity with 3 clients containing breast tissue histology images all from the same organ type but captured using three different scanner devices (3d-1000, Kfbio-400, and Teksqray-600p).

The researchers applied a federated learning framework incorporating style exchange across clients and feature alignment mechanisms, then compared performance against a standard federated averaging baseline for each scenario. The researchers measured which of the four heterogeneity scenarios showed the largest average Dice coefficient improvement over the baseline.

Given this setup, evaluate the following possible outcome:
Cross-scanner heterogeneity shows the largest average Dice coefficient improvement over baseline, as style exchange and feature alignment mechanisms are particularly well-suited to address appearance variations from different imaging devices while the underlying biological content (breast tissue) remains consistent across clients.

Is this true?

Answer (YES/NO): NO